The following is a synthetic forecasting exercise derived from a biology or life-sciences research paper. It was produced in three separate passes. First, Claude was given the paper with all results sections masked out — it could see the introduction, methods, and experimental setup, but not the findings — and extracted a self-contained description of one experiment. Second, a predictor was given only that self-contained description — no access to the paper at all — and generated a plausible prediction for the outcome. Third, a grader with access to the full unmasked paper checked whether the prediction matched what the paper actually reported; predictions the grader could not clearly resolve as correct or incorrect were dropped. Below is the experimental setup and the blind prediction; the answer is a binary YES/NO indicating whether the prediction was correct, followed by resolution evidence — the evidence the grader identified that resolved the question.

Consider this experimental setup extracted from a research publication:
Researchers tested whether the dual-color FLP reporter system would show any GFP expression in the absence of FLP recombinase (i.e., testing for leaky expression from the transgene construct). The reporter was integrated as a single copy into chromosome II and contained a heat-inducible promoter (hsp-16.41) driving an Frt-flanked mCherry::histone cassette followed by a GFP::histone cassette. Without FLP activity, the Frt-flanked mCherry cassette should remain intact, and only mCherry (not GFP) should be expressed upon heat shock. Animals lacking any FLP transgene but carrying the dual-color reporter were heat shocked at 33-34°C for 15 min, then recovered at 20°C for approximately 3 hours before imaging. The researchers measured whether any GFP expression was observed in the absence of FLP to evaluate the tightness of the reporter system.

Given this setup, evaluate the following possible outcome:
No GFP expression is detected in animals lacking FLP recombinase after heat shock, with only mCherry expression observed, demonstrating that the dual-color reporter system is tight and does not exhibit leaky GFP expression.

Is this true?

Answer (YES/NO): YES